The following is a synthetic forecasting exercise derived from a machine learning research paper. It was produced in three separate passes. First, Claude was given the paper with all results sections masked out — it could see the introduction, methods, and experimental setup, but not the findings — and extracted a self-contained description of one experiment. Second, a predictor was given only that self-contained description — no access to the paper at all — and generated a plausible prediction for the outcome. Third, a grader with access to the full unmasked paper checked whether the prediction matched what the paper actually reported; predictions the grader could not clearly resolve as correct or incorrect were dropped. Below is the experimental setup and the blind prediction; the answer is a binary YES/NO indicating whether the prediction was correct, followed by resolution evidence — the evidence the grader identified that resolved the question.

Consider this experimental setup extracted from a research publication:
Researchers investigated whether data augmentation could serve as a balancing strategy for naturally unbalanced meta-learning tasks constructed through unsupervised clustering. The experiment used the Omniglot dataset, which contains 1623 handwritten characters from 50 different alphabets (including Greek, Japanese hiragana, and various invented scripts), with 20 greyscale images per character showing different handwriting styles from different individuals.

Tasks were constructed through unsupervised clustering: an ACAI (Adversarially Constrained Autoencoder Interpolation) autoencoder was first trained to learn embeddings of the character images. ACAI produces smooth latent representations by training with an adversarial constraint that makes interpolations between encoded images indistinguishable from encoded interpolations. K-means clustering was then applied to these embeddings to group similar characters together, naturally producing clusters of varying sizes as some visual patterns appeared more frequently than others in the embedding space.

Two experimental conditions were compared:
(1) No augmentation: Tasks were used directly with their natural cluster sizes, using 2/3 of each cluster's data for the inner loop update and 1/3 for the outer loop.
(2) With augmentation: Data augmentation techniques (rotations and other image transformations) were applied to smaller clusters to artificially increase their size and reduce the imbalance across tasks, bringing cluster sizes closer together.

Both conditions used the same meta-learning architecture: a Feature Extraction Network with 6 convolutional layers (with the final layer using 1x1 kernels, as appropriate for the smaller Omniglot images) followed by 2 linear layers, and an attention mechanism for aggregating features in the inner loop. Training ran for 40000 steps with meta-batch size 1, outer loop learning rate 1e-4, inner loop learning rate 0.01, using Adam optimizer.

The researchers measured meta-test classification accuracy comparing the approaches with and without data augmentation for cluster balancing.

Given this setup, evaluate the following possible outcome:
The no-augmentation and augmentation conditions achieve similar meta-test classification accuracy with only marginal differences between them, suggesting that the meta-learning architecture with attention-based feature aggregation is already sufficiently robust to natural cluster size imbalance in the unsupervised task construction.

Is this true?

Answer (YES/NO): NO